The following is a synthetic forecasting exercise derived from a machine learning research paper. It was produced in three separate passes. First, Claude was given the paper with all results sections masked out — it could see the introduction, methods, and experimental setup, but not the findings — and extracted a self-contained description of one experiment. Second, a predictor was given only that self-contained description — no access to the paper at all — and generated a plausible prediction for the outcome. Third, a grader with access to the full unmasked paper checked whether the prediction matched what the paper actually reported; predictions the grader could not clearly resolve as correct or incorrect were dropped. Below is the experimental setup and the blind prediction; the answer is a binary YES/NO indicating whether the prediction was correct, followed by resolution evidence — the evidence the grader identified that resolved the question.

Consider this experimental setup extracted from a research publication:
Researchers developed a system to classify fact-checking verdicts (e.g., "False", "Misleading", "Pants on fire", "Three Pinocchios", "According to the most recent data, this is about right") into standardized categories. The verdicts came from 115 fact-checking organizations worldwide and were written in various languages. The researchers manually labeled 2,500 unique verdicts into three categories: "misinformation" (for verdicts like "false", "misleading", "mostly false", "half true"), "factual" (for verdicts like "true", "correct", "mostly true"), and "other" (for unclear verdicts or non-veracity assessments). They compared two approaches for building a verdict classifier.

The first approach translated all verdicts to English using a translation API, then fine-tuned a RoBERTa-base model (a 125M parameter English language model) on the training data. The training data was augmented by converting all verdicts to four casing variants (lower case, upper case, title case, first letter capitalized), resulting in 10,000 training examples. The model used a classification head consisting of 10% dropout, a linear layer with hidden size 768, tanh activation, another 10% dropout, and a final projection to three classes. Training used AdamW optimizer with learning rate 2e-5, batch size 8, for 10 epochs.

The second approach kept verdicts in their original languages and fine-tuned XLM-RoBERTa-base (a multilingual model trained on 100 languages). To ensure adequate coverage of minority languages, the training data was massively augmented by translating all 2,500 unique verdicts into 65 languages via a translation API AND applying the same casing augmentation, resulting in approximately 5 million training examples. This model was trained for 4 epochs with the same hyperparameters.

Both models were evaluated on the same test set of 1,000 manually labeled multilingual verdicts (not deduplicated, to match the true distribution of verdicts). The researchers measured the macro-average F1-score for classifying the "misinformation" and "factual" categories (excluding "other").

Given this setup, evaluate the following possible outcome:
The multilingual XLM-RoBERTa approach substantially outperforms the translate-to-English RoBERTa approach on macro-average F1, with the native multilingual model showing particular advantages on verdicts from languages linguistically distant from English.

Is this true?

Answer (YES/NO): NO